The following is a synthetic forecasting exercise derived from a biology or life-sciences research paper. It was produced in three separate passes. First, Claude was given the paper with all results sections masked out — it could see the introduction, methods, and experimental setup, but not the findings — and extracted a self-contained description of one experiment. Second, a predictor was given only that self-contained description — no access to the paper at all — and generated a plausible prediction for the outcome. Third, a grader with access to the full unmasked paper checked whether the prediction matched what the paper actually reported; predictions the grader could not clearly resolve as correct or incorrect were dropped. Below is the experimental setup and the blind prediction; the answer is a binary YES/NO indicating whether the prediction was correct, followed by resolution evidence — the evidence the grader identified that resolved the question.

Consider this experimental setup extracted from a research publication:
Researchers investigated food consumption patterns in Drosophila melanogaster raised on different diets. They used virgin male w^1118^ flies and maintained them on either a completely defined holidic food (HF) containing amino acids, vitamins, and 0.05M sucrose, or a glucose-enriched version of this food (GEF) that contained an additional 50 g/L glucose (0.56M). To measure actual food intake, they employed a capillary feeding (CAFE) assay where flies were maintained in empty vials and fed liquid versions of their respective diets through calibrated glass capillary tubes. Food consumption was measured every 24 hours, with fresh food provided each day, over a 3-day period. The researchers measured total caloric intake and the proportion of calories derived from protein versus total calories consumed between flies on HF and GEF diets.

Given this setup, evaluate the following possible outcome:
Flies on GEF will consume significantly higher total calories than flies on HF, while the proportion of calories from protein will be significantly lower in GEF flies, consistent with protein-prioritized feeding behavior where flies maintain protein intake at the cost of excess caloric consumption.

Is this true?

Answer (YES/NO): NO